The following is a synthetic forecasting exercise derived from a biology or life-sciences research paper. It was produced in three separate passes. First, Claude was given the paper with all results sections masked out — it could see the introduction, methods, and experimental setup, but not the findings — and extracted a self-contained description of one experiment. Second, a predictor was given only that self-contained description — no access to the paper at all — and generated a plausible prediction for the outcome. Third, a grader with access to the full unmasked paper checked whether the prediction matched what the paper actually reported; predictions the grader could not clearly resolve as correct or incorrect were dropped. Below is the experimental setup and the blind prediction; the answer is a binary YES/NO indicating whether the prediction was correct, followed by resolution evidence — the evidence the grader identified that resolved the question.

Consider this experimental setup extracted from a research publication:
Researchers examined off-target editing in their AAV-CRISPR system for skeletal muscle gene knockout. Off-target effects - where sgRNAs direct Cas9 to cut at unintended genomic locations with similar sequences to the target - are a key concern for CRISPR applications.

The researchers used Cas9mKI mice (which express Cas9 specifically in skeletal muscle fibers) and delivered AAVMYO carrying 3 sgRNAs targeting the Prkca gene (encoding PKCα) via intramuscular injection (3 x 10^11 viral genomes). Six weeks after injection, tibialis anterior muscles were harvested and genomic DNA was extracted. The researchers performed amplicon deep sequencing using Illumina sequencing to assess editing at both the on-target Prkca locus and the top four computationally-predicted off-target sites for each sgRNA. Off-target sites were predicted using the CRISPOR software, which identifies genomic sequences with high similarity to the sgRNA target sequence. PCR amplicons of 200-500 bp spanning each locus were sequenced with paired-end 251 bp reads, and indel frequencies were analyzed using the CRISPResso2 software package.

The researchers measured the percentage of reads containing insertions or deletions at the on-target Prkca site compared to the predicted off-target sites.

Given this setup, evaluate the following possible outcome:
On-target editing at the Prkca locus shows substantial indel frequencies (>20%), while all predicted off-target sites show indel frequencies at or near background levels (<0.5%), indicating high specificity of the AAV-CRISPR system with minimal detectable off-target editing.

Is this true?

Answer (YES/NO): YES